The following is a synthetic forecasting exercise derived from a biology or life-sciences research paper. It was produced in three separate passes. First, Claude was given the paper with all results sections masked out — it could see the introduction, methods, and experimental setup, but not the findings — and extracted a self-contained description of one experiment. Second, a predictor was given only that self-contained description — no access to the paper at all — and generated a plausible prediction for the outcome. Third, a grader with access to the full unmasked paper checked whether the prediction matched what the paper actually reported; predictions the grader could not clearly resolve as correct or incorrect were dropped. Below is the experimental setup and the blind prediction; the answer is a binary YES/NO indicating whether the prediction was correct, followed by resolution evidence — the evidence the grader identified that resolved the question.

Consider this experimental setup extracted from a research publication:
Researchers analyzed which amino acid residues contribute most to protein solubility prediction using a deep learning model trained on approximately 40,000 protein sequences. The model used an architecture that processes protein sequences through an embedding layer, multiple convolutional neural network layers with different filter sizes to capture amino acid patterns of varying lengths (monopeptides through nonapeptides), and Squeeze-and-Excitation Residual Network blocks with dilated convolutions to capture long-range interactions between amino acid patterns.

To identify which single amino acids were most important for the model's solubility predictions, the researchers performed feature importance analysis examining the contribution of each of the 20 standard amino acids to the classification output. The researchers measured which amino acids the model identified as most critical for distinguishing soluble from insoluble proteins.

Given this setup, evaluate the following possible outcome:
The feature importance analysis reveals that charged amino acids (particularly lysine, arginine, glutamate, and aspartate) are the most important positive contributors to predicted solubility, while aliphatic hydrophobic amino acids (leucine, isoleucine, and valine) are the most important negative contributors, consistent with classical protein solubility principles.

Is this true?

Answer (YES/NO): NO